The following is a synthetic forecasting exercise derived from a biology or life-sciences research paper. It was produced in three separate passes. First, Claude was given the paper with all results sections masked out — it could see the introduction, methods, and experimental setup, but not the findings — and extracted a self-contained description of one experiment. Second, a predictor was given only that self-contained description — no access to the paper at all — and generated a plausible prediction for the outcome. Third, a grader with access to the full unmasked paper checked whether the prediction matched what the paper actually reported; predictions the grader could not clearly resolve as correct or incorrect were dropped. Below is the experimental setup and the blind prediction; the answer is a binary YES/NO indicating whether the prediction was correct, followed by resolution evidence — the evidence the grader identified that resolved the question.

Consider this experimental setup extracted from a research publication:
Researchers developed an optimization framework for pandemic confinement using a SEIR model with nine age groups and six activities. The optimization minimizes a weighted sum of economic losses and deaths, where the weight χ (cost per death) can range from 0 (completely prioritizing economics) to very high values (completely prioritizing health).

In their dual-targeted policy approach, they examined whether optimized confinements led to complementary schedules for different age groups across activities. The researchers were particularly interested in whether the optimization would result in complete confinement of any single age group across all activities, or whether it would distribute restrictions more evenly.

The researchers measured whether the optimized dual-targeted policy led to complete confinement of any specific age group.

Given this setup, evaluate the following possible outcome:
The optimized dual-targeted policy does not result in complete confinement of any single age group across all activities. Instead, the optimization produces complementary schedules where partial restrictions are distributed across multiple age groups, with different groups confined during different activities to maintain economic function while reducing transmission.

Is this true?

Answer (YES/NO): YES